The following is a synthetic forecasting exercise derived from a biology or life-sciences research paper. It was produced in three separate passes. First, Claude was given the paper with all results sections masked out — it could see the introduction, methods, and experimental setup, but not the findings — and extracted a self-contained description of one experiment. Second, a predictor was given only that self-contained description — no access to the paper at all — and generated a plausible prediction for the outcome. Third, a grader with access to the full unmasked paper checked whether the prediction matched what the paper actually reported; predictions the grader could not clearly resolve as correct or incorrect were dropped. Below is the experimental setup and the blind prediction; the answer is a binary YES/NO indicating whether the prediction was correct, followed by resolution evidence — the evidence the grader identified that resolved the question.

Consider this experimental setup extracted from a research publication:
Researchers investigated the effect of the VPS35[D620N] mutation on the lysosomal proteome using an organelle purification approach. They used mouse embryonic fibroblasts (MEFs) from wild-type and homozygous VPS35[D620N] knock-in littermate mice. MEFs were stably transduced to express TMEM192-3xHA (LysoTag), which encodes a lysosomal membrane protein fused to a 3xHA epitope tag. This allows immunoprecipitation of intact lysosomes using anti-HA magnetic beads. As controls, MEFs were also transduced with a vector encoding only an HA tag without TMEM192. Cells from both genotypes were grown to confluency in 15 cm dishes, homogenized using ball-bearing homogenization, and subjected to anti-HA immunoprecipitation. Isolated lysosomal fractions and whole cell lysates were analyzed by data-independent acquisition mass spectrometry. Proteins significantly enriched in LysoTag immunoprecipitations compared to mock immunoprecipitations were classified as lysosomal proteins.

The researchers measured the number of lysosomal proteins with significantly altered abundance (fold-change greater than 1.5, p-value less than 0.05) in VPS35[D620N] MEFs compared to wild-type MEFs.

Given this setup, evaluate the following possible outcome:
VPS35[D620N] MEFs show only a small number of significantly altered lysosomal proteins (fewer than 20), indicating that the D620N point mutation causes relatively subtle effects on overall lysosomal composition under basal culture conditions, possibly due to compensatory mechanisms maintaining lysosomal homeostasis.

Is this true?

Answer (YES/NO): NO